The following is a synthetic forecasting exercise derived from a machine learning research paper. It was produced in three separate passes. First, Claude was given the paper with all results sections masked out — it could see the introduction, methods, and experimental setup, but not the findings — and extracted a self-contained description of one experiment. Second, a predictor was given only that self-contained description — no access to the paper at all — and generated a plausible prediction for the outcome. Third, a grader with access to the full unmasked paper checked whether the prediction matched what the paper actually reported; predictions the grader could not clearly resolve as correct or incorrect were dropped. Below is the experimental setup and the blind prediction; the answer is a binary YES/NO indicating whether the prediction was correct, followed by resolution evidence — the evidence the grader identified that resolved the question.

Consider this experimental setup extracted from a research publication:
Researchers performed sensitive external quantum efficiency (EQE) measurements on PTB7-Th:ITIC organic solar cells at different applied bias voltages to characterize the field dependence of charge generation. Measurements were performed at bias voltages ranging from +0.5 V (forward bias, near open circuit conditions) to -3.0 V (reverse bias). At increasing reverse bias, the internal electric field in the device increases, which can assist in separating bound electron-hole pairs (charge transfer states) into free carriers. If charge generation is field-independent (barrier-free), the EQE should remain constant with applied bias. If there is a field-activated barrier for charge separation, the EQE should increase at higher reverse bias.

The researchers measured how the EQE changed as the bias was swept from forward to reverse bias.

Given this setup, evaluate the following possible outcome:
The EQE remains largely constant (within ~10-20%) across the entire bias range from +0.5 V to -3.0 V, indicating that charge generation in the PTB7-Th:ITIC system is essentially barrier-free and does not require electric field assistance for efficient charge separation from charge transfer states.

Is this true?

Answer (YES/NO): NO